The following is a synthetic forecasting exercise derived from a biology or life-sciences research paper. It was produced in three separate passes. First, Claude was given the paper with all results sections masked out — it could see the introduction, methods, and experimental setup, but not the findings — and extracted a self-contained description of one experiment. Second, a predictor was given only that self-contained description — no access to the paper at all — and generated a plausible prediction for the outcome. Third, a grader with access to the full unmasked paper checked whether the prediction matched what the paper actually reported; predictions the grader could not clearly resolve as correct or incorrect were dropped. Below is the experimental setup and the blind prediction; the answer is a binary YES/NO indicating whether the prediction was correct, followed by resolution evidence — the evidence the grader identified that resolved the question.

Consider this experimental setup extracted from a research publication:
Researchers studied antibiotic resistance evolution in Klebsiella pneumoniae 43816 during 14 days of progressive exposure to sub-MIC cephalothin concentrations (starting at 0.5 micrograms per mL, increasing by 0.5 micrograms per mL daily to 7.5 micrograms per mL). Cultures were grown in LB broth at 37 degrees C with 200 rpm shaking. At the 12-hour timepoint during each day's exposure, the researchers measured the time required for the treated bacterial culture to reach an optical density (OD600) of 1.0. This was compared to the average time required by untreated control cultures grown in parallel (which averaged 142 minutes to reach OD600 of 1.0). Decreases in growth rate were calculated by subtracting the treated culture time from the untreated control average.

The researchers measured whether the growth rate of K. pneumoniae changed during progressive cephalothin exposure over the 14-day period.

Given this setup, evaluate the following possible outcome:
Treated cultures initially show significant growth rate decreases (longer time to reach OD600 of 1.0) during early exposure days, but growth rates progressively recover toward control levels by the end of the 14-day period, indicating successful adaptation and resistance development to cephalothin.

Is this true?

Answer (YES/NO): NO